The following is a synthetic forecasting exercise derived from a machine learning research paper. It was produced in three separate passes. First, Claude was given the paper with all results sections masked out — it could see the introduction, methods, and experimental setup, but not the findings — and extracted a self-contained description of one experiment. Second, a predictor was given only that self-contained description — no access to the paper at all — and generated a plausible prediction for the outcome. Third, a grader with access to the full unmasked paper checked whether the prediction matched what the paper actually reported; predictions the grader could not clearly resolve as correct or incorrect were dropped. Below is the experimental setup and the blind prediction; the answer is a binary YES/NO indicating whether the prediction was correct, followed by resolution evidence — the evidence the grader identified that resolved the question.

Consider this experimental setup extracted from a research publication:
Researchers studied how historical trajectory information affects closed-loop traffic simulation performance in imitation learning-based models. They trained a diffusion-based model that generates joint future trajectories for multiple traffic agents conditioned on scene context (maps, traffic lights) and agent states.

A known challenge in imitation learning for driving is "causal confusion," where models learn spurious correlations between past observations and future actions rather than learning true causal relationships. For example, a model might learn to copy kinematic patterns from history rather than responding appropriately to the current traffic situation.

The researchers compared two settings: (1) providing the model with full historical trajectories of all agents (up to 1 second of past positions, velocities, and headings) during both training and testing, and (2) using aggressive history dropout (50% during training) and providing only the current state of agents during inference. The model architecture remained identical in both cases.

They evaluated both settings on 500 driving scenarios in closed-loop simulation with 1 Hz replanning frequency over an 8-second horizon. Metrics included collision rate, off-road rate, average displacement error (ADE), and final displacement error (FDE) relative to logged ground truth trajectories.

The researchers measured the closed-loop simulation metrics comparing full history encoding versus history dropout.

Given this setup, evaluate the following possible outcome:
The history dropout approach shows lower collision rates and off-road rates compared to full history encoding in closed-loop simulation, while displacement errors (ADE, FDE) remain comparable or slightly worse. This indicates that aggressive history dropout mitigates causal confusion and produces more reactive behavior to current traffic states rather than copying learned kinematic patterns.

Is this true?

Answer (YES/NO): NO